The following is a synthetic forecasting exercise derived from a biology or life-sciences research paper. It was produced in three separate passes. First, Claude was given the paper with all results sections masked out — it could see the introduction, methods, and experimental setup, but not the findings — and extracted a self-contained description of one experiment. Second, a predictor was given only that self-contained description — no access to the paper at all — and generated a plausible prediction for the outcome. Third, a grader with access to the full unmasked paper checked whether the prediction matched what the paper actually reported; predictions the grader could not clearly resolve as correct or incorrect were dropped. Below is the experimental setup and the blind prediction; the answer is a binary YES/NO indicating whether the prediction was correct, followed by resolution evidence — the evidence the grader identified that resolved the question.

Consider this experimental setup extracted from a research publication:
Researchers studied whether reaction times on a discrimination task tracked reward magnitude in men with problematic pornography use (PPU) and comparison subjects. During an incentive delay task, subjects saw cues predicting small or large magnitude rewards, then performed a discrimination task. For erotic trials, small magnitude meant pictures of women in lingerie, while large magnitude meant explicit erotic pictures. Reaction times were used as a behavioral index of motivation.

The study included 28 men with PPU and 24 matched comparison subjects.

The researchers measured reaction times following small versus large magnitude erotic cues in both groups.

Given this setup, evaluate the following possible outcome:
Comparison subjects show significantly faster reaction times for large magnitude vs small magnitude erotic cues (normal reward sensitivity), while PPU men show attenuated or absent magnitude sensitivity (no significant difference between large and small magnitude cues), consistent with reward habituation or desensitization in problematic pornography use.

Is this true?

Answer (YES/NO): NO